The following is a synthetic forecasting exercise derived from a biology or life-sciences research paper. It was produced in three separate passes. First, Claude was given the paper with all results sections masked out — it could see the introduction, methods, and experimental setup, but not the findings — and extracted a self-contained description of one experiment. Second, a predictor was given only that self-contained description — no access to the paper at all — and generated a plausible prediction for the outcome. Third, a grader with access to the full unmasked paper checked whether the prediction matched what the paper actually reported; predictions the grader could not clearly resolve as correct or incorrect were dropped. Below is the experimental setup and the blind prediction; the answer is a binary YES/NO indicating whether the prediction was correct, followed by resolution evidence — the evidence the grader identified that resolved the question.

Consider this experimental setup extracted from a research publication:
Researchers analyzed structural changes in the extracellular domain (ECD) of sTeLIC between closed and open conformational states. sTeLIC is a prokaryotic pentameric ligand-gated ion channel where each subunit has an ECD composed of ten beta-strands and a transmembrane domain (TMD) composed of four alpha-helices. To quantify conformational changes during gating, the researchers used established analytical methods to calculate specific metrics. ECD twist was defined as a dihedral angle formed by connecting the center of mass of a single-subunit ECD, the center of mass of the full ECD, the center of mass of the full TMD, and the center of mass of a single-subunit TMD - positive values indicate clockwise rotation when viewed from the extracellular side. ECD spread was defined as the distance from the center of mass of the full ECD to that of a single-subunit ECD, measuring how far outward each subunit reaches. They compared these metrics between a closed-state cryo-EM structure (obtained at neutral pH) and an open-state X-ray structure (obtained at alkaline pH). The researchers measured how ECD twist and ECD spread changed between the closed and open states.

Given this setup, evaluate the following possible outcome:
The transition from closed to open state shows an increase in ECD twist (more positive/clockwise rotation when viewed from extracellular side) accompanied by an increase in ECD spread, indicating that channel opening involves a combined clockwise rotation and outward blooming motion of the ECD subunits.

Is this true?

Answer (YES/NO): NO